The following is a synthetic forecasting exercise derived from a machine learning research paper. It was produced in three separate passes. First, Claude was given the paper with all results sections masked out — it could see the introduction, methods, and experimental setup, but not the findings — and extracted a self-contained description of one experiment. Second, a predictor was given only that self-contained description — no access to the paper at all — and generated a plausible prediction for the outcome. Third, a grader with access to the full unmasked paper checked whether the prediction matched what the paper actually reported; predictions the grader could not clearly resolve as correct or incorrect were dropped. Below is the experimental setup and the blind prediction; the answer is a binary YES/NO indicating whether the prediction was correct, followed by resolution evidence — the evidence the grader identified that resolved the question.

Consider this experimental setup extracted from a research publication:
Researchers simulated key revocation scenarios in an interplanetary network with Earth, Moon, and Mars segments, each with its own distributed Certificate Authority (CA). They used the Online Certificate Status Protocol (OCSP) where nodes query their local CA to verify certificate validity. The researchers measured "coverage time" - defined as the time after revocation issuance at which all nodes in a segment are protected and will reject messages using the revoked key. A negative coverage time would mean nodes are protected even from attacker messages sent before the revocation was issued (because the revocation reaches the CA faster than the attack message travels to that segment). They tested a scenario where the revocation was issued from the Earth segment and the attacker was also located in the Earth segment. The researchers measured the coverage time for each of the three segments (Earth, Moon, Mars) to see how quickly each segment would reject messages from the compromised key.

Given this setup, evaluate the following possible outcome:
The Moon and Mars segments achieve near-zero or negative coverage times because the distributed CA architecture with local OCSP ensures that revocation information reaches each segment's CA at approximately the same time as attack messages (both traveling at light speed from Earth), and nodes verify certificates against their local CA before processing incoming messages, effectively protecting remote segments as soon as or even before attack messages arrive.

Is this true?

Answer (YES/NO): NO